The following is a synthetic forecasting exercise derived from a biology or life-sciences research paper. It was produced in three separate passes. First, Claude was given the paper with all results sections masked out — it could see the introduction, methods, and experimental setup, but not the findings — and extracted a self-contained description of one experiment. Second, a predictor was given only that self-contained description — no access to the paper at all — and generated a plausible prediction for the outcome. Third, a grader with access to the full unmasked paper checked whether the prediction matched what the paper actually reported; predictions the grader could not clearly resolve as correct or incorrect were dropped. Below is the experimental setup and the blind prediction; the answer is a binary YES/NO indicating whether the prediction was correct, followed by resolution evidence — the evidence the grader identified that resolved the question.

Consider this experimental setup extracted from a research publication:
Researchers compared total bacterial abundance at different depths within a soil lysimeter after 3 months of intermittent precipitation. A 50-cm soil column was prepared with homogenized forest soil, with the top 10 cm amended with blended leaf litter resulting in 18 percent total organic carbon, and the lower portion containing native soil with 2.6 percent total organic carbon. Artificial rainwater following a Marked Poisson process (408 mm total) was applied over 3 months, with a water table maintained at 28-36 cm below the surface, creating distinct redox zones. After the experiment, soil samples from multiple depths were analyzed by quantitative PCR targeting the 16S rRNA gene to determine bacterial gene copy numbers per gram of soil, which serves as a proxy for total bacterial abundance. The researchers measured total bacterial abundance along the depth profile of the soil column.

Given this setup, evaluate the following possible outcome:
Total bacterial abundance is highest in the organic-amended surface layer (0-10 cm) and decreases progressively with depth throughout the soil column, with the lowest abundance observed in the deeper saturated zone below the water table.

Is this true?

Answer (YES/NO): NO